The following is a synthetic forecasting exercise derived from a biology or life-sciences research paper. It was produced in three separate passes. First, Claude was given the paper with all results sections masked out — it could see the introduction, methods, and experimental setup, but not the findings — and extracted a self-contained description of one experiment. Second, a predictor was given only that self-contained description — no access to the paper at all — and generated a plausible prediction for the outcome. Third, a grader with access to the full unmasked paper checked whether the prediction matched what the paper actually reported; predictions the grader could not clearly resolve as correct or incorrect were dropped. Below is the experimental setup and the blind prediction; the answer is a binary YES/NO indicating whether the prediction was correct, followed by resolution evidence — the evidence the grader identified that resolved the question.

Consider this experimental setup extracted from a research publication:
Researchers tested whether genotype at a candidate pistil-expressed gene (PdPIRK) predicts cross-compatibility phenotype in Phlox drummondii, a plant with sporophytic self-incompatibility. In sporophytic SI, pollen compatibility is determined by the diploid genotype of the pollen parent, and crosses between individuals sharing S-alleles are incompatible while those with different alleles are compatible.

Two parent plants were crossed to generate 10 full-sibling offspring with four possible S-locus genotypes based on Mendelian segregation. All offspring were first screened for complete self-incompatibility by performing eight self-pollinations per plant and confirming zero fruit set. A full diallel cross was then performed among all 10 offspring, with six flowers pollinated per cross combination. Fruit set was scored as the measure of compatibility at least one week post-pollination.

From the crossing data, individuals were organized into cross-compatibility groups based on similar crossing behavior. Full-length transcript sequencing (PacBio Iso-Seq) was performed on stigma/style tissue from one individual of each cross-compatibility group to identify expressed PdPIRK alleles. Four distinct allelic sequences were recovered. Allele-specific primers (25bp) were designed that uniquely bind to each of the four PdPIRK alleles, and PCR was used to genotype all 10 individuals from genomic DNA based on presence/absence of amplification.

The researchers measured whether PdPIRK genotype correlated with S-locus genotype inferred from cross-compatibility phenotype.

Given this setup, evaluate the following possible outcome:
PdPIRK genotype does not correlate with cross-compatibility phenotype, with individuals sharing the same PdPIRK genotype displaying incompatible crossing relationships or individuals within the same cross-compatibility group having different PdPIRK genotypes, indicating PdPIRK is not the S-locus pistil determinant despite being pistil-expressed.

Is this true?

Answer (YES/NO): NO